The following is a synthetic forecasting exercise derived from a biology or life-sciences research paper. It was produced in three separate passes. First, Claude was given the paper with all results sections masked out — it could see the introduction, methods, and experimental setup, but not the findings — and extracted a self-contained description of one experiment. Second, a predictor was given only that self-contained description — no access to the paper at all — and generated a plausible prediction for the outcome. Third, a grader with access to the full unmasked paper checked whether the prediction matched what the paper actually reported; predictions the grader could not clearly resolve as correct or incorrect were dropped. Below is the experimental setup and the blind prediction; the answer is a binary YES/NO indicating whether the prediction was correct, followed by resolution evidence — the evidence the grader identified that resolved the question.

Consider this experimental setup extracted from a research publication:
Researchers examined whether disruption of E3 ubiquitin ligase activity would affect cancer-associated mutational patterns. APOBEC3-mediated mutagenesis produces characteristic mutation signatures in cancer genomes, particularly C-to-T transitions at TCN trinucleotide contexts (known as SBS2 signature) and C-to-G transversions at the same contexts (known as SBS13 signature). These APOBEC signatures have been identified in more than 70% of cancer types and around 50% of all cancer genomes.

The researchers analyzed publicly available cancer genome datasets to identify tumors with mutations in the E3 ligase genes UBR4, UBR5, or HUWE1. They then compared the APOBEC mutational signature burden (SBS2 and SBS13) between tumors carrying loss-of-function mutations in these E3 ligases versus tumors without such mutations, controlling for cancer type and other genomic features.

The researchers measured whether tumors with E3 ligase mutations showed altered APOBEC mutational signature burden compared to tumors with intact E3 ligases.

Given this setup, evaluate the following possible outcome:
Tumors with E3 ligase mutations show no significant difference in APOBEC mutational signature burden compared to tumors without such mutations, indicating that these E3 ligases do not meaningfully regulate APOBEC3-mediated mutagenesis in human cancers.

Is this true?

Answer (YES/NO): NO